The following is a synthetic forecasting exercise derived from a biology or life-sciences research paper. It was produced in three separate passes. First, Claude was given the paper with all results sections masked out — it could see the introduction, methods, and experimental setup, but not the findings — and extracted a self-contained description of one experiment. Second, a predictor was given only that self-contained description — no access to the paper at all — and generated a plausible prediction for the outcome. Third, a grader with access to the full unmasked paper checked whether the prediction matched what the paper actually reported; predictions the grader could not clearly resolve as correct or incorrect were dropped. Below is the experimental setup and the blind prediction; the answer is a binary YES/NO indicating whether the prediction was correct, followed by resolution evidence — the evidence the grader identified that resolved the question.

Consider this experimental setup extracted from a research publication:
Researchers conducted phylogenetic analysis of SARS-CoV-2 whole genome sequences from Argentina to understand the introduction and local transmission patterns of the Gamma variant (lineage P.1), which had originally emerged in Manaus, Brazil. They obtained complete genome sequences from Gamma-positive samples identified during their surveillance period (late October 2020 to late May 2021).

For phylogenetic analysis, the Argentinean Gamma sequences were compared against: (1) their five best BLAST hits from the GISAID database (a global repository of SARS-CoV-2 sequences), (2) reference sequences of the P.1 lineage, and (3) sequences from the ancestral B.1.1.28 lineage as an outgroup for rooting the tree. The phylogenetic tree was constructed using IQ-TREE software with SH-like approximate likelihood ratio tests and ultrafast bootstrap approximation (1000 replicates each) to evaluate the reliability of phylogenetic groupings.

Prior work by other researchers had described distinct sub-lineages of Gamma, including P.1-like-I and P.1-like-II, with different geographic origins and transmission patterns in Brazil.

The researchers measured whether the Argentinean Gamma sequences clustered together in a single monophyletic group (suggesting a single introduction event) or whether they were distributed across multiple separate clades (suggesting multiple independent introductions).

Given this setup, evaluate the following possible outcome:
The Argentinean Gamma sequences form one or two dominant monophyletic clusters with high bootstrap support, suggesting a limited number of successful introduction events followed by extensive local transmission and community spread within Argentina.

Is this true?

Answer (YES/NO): NO